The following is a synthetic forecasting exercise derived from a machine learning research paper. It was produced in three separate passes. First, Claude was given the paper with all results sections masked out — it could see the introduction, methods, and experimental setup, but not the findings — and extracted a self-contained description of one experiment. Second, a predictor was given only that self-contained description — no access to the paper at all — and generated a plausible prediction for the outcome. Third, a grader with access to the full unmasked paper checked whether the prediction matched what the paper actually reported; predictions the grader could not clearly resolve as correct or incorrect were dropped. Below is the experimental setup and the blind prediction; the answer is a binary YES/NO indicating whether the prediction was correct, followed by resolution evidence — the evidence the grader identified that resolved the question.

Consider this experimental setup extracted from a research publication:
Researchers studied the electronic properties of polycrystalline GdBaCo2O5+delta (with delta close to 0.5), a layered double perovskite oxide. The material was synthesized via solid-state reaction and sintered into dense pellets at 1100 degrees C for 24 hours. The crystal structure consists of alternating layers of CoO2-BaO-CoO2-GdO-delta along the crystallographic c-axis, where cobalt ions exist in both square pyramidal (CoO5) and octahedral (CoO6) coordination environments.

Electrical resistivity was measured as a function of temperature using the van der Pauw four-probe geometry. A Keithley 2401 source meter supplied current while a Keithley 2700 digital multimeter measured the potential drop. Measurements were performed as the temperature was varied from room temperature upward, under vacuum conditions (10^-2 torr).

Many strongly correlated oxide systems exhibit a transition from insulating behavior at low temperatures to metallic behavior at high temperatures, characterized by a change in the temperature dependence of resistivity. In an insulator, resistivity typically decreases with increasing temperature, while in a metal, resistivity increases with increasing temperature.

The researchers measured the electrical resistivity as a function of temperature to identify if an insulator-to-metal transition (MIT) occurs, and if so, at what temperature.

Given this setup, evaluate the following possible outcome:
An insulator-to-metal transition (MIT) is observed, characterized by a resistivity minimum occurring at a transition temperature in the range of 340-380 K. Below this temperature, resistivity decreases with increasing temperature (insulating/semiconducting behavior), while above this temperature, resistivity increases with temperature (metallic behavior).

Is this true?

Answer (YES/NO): YES